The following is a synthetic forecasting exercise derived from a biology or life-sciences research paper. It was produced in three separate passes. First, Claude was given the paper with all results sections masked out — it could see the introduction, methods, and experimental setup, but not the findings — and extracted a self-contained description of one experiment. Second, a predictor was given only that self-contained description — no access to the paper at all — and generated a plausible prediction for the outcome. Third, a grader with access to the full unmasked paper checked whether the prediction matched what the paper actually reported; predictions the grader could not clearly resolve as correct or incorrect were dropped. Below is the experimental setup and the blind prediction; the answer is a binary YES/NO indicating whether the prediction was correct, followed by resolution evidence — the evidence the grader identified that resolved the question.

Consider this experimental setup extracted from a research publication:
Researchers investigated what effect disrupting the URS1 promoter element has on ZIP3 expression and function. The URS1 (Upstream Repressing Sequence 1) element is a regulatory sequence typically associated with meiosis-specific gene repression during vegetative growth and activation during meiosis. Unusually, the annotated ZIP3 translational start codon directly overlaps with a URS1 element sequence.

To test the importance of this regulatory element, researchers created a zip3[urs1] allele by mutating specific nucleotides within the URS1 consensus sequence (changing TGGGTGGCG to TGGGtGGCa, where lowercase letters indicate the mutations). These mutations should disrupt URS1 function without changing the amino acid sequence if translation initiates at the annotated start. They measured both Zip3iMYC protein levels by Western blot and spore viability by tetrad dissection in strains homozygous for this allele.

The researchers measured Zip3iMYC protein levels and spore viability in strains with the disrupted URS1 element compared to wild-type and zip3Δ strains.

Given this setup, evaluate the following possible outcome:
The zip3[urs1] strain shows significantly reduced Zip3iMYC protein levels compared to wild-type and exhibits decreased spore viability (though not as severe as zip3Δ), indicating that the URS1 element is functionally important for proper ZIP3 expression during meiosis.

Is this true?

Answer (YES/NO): NO